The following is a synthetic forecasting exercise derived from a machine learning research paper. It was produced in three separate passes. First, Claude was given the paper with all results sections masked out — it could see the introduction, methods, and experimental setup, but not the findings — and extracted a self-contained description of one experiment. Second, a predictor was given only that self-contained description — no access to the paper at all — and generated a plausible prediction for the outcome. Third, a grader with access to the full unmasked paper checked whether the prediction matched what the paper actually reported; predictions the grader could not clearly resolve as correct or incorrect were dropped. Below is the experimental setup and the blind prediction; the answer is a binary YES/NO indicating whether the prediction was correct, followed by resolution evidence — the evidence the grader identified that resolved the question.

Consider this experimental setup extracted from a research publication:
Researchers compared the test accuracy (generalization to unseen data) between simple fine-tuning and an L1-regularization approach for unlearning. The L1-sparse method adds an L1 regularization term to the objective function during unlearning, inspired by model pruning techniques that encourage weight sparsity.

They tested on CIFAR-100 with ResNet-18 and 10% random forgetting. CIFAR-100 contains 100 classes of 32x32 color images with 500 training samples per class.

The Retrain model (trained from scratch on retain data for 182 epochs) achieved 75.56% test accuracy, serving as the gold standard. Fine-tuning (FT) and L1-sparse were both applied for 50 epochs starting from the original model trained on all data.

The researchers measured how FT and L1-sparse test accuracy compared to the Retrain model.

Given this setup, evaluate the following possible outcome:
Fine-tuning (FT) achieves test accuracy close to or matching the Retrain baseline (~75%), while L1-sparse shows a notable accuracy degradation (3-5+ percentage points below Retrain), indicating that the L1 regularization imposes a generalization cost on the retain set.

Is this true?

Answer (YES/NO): NO